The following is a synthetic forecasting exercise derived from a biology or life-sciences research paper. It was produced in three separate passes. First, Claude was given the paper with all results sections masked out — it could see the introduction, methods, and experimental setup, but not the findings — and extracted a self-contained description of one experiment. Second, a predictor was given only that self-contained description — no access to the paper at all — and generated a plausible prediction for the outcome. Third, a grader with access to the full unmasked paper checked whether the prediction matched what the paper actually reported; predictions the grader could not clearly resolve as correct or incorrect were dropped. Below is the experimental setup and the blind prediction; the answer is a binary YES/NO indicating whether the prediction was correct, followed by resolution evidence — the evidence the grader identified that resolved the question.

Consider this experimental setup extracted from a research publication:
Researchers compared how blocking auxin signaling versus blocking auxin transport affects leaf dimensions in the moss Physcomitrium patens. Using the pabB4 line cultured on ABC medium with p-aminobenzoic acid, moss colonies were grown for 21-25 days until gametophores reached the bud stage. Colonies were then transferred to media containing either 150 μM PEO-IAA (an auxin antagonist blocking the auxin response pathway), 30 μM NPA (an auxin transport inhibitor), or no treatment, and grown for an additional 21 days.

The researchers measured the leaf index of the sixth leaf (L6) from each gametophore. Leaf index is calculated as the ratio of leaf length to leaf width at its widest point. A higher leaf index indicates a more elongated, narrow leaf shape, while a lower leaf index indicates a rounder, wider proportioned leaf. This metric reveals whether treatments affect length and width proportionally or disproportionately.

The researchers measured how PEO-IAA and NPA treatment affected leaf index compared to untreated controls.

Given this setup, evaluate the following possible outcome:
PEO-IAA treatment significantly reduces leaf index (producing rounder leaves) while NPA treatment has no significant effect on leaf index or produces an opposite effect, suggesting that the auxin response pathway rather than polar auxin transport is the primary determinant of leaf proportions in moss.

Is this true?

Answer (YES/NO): YES